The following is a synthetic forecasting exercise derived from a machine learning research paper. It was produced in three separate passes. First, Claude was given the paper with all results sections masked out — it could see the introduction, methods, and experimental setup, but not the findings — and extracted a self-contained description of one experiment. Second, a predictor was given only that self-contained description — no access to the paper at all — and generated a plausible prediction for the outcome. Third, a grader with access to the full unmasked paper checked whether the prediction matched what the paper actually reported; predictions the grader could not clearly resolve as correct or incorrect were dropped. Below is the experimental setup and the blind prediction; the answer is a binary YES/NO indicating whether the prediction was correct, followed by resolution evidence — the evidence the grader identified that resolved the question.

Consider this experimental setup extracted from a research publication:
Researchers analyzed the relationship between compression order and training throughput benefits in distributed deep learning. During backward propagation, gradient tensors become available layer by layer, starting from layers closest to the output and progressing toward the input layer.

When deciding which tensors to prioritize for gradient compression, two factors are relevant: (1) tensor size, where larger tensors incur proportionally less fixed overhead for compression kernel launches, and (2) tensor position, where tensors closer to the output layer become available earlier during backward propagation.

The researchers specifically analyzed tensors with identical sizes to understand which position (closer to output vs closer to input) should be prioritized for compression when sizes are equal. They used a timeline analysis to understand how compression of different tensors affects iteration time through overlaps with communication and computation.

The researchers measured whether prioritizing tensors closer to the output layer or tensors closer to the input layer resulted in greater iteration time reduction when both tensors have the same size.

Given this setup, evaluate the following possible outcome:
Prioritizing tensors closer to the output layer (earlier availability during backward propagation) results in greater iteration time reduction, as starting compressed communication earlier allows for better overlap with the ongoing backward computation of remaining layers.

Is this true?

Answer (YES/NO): YES